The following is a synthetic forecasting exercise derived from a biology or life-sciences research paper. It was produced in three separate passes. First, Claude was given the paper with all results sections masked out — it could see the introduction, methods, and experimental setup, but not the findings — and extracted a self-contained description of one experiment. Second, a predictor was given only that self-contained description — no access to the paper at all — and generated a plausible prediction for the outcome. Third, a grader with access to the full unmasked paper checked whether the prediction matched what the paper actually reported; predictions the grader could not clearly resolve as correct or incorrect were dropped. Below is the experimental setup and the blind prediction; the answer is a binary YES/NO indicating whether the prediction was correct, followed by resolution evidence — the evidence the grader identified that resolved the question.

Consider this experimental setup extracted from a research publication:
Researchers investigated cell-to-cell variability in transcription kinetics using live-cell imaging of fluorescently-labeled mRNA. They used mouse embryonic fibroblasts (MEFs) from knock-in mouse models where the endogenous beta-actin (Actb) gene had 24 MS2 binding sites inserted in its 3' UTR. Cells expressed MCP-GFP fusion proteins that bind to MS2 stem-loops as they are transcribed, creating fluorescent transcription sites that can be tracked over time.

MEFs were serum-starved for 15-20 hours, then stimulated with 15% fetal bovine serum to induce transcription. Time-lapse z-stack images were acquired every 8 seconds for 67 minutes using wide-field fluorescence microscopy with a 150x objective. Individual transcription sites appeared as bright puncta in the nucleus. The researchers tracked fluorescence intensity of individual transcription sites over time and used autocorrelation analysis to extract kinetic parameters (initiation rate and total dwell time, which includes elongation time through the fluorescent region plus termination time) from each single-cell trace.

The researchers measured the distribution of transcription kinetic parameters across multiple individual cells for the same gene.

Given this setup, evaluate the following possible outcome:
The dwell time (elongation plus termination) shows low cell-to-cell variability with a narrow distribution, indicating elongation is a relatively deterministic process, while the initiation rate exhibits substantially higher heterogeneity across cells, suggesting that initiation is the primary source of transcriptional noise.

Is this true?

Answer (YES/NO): NO